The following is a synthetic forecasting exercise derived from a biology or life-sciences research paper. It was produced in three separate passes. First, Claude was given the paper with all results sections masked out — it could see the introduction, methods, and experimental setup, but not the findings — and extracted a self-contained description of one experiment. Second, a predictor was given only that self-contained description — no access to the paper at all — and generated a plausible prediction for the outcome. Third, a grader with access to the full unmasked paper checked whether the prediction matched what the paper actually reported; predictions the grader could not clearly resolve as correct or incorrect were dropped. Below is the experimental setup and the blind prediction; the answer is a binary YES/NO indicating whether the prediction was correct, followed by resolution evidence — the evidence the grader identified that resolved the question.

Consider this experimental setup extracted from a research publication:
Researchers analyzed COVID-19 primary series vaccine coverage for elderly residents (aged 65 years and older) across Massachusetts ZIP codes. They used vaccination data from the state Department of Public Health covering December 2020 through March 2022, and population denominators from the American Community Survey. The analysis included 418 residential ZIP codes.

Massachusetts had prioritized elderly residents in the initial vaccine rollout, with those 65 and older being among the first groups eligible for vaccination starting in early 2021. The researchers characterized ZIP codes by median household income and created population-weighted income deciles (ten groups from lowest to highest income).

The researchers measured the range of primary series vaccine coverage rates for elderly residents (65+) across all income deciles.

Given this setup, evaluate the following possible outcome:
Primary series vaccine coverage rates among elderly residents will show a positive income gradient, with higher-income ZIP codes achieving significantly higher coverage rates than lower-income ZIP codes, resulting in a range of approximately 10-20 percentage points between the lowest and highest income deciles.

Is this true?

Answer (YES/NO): NO